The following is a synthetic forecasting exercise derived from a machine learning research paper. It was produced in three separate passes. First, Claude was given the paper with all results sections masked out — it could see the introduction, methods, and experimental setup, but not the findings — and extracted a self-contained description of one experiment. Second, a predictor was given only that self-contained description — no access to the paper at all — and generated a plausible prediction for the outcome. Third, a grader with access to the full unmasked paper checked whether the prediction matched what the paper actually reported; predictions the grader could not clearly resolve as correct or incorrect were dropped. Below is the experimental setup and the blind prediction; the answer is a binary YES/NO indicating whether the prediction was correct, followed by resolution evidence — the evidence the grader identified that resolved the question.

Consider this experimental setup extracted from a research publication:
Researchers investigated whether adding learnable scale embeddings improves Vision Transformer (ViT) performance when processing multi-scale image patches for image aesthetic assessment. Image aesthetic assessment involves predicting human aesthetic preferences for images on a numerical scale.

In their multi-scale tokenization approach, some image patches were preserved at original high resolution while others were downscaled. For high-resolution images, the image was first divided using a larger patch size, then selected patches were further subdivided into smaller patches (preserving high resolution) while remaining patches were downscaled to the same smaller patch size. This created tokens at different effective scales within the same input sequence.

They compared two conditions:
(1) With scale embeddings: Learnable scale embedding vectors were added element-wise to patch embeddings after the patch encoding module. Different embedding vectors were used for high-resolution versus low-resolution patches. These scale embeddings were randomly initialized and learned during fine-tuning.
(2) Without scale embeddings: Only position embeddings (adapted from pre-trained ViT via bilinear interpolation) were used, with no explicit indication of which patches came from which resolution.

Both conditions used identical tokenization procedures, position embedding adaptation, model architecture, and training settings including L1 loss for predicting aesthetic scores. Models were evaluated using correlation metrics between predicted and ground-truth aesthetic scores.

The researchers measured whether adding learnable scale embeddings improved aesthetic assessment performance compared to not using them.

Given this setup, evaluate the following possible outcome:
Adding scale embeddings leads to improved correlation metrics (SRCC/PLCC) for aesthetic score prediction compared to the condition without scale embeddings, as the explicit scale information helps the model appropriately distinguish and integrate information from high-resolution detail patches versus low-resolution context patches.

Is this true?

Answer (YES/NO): YES